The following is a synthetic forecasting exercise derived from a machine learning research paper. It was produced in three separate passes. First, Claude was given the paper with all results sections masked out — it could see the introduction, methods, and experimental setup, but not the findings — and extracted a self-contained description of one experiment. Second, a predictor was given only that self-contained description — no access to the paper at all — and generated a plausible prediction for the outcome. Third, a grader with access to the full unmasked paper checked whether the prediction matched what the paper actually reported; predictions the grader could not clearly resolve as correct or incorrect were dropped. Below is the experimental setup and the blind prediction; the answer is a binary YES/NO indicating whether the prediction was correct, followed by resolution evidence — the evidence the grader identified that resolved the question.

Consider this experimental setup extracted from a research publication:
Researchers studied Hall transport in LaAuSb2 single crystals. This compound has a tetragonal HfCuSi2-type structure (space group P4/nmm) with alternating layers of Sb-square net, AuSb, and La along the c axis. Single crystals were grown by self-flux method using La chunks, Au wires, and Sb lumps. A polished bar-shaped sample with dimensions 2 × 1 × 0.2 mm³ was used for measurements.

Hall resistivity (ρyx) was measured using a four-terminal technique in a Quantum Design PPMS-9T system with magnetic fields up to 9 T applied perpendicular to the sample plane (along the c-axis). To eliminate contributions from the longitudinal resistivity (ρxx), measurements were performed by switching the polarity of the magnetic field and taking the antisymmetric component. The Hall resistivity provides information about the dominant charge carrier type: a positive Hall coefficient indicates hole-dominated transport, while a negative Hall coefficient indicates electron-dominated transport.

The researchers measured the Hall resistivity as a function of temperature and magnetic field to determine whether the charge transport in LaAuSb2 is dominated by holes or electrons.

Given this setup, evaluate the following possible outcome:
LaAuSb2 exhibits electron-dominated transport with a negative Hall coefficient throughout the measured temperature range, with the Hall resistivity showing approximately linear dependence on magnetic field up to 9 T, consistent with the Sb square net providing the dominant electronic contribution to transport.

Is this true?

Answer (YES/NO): NO